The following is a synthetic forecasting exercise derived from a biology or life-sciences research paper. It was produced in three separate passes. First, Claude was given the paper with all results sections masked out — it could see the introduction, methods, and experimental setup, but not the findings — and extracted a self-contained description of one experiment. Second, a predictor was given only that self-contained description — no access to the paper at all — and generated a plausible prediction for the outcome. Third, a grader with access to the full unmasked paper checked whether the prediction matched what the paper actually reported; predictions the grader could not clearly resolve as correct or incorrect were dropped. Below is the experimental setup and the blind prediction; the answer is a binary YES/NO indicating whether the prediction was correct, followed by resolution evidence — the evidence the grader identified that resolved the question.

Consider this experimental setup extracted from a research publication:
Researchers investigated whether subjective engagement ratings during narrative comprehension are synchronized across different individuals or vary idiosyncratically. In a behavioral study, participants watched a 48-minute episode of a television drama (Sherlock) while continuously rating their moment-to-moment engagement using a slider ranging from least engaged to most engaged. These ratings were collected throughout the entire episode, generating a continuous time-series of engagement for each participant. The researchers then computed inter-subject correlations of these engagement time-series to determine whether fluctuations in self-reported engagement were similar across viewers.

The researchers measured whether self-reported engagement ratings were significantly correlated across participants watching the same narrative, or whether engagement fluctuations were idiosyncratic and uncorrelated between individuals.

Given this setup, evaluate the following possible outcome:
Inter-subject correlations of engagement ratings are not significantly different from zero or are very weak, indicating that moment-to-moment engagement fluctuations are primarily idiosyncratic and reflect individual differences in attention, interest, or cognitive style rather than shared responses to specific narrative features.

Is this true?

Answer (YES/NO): NO